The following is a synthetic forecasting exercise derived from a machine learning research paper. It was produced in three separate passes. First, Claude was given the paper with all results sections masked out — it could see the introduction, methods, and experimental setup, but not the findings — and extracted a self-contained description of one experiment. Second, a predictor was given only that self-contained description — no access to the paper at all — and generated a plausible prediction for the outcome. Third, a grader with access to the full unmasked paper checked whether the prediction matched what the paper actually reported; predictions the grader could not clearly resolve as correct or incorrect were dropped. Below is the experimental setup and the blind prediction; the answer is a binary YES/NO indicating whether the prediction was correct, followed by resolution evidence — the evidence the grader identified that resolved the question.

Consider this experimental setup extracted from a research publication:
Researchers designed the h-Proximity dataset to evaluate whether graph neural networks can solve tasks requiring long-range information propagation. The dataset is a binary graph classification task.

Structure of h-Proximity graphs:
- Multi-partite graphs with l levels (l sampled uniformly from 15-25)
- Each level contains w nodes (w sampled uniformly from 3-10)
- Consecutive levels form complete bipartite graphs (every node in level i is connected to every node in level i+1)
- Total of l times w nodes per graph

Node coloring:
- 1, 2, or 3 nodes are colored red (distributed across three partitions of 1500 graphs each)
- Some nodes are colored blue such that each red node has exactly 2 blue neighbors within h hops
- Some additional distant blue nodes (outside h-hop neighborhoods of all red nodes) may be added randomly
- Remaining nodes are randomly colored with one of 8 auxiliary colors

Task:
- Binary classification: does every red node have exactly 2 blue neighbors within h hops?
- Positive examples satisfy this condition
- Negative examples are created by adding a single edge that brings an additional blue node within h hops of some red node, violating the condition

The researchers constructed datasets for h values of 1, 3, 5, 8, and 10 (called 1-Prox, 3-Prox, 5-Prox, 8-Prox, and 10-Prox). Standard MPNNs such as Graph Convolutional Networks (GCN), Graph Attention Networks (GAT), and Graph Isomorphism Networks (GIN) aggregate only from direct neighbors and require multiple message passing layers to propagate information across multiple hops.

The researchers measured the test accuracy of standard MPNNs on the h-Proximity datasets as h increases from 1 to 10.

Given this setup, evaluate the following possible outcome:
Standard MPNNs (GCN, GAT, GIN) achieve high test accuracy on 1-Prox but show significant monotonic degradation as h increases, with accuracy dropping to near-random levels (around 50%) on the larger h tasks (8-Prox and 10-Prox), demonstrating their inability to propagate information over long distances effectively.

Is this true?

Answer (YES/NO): NO